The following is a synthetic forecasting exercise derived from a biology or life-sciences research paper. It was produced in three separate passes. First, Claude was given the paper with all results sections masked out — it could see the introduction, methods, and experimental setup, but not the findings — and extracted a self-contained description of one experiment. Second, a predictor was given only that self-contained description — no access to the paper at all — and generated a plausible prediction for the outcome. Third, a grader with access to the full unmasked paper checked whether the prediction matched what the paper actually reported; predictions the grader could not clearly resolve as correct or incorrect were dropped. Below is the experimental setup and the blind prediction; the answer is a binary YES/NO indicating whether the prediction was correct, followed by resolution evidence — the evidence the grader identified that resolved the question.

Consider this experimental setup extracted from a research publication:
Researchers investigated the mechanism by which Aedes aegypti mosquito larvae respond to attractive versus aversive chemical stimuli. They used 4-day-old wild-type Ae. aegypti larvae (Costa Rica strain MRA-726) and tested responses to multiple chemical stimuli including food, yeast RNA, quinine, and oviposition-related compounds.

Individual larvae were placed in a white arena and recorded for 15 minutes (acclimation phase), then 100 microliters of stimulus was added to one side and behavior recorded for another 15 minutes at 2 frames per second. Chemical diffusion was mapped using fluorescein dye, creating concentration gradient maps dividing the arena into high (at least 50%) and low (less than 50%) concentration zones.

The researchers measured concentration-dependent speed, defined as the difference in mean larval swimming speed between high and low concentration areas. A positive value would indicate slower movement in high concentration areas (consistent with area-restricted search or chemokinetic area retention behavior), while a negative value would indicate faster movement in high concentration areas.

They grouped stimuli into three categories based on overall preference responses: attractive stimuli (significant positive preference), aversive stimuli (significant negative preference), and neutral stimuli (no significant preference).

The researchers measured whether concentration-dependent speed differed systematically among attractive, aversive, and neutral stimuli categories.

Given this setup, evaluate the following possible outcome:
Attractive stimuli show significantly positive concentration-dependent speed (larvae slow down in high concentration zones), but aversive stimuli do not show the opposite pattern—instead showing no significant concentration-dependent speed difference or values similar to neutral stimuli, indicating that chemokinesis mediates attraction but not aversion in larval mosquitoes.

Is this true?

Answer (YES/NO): NO